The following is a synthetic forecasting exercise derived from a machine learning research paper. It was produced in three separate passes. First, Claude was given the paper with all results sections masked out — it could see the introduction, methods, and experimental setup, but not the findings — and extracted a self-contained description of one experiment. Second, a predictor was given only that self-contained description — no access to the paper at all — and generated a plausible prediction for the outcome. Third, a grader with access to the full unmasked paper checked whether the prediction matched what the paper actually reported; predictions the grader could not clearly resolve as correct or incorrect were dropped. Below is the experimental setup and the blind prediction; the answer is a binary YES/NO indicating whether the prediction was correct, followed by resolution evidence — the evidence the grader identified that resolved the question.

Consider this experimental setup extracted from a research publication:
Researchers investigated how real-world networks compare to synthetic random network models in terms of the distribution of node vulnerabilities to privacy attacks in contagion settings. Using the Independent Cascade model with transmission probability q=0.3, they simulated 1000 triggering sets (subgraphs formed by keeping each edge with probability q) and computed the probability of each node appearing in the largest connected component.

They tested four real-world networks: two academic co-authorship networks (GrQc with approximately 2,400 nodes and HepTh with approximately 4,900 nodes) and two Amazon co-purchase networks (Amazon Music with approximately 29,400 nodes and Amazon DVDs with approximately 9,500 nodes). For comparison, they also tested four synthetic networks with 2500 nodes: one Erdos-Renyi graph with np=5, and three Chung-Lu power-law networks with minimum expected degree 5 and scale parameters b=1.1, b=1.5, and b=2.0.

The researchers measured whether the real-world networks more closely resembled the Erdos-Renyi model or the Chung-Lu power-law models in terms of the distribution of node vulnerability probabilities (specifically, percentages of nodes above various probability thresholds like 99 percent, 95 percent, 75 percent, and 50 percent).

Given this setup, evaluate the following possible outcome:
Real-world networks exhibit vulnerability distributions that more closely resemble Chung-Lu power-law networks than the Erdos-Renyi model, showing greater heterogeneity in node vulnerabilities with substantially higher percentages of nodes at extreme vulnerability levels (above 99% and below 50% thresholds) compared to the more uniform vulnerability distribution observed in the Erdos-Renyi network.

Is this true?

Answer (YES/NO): NO